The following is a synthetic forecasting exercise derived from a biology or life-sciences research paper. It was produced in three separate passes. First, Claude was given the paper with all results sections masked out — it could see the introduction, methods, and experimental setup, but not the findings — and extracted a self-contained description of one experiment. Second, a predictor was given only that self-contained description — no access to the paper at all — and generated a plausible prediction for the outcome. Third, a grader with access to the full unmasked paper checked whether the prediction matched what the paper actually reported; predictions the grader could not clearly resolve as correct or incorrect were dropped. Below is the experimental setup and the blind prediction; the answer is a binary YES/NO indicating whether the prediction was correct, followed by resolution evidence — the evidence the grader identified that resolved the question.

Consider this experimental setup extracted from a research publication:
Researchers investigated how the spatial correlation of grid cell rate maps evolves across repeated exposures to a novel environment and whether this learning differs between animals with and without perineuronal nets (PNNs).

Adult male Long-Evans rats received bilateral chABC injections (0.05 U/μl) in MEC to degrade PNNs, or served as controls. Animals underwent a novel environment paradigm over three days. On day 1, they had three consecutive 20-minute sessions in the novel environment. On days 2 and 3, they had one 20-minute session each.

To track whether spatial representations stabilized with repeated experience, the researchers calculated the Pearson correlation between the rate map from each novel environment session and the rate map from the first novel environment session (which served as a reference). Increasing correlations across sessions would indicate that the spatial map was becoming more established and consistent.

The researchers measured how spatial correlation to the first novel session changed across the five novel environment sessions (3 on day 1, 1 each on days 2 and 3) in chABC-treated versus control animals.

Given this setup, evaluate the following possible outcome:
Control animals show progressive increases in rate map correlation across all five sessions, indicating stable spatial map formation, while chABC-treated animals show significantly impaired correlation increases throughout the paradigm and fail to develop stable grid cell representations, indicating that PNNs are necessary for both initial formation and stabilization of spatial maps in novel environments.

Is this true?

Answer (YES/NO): NO